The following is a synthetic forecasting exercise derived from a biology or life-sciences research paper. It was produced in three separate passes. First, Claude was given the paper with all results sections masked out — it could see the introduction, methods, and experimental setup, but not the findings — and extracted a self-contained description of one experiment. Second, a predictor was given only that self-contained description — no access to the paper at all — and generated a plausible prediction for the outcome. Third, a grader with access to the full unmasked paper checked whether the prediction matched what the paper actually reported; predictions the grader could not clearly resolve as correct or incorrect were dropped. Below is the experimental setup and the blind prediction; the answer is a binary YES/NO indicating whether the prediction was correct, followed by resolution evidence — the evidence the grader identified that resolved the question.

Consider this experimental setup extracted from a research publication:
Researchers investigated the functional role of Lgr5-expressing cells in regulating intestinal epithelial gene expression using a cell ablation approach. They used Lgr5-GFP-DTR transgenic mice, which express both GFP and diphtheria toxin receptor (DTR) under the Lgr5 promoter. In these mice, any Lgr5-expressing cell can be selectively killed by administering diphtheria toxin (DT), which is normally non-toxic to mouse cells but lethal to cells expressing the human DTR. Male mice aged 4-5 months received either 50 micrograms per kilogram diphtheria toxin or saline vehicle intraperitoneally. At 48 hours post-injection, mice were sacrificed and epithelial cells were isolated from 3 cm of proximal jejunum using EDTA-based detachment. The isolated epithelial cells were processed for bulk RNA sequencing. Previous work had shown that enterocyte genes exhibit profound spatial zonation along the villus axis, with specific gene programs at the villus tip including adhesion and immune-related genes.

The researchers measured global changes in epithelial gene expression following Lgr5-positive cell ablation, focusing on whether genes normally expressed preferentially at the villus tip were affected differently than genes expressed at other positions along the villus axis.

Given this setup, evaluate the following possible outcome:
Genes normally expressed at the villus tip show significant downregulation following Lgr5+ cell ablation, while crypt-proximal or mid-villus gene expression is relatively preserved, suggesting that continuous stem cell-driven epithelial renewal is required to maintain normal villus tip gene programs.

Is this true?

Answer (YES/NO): NO